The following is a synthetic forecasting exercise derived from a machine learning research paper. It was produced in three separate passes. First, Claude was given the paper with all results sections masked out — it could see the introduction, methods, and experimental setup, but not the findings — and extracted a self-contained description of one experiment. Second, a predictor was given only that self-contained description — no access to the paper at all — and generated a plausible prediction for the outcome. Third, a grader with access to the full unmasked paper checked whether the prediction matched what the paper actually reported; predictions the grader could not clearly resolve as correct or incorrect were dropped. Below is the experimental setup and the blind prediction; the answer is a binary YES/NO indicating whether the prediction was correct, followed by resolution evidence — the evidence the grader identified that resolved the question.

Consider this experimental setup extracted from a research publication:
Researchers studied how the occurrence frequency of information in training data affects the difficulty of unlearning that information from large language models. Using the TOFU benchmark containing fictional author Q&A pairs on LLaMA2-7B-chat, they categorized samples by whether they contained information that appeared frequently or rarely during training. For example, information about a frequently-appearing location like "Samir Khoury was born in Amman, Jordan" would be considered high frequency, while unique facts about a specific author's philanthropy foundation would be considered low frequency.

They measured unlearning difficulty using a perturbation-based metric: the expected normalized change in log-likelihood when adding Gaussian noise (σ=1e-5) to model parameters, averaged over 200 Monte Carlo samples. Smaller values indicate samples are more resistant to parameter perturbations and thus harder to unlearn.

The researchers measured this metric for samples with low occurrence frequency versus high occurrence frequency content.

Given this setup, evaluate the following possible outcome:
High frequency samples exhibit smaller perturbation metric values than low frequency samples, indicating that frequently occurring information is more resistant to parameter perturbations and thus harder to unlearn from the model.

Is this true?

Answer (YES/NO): YES